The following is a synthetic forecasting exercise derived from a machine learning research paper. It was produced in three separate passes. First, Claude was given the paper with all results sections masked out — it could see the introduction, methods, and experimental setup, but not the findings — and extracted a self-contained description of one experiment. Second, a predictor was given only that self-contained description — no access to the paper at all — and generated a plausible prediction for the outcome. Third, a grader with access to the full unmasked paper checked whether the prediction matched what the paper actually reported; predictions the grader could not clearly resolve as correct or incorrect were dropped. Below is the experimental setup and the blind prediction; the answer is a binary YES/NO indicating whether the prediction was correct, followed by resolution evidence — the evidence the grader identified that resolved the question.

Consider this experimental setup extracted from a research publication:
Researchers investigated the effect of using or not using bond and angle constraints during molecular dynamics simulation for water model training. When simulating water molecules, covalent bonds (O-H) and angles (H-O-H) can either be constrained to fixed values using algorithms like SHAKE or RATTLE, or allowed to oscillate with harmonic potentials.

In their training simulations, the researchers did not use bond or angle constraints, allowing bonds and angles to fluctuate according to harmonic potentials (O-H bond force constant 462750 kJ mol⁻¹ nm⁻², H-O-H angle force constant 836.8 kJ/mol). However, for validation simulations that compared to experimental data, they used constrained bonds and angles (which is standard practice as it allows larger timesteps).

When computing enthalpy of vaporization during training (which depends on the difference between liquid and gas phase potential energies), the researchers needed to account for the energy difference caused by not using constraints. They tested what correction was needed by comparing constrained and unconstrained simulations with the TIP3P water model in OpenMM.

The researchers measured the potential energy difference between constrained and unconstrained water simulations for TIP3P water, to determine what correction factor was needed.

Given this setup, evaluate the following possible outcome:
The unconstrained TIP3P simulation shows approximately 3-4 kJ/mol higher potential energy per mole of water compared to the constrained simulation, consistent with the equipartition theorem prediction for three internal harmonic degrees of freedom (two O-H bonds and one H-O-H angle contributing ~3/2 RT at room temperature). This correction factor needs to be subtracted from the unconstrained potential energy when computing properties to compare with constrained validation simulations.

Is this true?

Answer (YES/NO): NO